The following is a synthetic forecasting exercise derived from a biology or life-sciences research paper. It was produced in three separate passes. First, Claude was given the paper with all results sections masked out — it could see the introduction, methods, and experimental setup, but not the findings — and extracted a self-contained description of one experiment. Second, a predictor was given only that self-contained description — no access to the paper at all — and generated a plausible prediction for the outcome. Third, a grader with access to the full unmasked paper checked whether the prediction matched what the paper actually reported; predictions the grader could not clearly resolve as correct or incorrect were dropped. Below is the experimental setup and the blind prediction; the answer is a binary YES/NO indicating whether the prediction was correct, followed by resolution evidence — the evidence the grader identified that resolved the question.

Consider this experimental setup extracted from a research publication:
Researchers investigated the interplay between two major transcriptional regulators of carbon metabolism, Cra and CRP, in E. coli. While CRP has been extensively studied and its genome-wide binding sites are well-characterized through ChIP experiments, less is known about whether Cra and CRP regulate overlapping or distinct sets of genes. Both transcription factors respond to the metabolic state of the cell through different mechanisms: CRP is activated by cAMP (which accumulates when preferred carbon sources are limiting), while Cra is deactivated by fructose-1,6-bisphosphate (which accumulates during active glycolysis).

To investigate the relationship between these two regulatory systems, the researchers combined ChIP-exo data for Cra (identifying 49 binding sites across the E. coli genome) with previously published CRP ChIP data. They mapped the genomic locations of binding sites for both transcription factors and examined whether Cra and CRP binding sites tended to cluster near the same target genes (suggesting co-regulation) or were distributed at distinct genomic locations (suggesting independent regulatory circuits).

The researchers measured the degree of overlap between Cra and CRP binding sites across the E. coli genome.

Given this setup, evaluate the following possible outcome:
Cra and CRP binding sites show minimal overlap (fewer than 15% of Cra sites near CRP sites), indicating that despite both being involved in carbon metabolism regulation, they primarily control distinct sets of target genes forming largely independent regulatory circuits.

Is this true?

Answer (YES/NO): NO